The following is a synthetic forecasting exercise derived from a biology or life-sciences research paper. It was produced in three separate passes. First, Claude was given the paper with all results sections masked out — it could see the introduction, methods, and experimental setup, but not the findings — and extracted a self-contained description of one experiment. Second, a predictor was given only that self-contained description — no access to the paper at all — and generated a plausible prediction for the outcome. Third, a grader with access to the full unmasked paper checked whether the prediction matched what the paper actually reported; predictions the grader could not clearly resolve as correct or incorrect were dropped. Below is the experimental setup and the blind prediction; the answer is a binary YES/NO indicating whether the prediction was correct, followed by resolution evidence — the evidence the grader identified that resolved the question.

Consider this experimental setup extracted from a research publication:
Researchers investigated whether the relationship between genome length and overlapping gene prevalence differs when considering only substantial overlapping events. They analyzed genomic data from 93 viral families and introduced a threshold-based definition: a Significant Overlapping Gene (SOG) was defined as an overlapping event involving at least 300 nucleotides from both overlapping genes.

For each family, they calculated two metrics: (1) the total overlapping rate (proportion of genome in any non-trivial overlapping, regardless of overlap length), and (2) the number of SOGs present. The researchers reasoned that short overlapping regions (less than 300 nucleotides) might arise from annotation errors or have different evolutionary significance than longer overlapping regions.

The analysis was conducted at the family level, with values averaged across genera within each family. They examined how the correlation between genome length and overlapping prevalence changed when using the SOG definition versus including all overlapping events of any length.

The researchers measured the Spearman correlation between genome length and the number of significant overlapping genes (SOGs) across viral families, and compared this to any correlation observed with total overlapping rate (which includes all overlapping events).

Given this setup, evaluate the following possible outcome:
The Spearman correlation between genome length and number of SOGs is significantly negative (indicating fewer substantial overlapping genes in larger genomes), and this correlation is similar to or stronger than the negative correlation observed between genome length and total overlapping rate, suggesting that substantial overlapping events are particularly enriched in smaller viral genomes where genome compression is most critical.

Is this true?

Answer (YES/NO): NO